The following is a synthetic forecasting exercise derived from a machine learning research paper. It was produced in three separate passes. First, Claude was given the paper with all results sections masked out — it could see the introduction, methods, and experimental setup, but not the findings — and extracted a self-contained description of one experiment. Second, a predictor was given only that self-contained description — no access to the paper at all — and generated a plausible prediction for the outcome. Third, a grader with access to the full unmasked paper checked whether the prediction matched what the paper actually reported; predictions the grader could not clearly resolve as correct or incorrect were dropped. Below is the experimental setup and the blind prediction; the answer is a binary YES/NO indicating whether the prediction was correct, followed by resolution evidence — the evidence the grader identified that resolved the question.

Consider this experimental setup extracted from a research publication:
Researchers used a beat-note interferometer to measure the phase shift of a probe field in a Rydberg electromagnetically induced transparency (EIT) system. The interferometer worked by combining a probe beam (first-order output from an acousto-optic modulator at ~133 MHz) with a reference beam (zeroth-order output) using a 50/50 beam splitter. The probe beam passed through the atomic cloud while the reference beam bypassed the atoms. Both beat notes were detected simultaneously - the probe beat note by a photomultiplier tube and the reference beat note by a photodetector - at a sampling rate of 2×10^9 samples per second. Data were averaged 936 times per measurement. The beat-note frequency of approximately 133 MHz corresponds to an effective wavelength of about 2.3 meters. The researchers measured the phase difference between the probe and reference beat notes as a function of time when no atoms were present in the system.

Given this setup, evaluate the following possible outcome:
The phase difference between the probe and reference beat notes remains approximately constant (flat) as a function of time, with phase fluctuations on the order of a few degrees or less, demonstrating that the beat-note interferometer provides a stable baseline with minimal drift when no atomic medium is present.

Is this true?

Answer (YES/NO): YES